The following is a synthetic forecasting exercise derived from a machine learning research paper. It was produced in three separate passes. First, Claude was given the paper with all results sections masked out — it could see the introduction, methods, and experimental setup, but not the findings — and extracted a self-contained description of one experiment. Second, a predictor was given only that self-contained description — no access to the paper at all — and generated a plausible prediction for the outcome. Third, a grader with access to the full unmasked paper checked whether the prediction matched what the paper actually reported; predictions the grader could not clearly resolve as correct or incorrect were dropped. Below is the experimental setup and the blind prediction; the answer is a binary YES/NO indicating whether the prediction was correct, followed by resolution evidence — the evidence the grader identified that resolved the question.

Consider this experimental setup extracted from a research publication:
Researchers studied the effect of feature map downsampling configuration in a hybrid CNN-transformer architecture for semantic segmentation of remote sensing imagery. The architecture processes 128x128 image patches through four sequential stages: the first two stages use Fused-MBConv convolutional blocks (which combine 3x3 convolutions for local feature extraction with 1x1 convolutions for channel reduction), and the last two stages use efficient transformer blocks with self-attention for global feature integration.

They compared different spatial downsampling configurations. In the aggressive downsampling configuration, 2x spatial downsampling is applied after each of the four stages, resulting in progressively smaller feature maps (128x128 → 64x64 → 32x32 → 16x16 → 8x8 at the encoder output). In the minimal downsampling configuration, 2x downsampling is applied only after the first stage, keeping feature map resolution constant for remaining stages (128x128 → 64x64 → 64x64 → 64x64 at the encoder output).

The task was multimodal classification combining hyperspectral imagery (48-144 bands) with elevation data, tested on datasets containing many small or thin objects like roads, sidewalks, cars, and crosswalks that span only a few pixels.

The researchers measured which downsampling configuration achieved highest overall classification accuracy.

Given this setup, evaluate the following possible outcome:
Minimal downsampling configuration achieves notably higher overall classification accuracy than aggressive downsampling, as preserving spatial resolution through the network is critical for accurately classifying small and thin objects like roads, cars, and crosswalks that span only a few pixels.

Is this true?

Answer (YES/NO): YES